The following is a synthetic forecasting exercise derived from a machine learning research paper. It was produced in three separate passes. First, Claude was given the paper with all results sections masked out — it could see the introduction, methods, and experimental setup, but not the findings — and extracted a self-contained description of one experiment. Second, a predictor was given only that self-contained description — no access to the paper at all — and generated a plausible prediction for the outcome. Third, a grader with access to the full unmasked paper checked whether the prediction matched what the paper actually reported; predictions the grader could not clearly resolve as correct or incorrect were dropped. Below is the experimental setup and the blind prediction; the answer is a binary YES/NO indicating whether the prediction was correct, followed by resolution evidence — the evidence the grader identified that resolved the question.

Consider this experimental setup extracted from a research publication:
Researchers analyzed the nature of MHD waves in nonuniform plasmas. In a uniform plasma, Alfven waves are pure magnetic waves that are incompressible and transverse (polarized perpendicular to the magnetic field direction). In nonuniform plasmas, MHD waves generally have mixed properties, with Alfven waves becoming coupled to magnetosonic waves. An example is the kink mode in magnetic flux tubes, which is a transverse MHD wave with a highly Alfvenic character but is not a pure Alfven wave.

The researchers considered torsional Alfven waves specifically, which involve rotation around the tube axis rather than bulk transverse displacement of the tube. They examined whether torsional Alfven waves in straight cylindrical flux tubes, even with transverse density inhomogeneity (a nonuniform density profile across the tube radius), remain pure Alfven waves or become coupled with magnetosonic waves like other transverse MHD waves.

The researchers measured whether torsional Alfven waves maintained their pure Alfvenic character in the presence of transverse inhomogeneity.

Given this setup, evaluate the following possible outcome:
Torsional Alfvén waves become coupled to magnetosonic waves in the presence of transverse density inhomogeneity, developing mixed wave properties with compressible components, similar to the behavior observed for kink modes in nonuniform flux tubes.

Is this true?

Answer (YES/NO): NO